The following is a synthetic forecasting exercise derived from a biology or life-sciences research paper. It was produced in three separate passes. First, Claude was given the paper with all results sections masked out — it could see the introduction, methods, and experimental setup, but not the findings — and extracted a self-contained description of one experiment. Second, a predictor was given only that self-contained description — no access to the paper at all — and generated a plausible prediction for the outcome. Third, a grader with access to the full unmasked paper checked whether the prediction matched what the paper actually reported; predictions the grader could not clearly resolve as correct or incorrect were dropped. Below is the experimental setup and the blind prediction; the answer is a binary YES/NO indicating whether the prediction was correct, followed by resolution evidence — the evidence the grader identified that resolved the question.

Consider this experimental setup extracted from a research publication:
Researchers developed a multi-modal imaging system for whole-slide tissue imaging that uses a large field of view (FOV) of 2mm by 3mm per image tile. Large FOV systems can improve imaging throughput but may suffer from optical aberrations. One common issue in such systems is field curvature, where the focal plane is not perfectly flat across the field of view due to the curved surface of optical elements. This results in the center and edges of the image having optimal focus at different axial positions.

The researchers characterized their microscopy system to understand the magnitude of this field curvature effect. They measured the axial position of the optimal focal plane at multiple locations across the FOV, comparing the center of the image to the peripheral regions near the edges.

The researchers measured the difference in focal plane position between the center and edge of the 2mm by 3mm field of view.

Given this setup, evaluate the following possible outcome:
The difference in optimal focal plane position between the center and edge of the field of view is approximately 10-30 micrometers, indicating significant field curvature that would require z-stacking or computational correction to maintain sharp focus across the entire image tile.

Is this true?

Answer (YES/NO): YES